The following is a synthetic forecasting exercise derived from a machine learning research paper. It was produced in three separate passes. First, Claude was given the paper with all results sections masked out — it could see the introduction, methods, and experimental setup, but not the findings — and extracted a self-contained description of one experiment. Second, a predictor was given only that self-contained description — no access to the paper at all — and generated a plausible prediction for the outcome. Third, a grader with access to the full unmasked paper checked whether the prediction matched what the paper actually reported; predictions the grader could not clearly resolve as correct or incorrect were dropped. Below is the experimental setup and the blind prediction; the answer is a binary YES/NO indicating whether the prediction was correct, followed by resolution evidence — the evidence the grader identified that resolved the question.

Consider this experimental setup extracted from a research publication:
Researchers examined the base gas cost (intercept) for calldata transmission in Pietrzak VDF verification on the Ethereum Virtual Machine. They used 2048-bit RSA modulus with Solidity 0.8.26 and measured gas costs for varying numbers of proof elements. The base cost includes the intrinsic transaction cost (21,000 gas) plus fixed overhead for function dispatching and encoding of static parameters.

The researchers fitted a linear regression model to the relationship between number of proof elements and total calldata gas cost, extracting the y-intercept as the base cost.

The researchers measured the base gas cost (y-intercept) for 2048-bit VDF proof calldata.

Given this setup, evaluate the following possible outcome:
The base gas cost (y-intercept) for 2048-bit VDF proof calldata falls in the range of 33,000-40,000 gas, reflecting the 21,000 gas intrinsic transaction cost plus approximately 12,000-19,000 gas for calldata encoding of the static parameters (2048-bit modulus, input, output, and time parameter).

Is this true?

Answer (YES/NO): YES